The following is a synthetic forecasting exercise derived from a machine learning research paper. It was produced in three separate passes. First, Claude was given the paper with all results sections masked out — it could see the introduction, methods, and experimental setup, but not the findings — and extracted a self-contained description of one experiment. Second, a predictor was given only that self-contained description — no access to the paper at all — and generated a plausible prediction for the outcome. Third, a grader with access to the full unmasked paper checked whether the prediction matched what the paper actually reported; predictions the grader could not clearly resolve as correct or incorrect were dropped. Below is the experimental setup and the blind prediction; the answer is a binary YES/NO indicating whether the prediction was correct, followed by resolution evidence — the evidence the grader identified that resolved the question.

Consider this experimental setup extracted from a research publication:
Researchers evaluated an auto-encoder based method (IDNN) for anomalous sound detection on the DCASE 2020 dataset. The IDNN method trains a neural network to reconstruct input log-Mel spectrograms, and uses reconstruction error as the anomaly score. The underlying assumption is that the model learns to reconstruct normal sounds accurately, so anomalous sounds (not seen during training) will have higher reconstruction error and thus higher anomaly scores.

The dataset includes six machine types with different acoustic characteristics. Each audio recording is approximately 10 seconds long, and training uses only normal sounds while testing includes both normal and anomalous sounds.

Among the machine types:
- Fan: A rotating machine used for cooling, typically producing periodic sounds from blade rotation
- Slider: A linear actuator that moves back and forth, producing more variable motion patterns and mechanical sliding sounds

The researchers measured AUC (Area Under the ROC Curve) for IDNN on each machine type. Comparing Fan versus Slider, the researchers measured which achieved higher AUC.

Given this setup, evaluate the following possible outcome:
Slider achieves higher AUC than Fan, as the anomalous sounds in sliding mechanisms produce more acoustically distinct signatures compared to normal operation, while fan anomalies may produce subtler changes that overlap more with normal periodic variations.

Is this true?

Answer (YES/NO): YES